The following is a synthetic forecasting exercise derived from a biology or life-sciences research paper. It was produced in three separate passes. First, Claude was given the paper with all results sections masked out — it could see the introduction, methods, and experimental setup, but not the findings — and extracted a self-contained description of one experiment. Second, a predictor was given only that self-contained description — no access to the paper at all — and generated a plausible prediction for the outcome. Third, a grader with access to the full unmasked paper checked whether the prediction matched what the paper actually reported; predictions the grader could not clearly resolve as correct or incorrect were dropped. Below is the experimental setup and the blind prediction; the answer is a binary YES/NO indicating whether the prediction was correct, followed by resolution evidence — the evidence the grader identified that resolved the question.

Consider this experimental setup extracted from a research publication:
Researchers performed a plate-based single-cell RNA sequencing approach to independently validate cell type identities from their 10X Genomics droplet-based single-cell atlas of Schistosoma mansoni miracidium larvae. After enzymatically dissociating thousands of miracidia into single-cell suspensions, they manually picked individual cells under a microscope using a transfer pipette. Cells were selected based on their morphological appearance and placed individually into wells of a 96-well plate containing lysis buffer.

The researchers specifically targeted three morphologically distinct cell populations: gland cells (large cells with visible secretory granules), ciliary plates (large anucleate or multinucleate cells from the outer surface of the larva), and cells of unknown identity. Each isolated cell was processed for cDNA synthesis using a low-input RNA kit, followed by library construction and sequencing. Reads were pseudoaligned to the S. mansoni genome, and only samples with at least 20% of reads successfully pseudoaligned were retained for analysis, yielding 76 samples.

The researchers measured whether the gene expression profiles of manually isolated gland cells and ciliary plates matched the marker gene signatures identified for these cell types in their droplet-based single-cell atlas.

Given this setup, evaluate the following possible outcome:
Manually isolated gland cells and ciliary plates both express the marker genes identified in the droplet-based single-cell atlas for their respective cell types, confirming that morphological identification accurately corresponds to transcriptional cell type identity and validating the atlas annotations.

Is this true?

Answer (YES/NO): NO